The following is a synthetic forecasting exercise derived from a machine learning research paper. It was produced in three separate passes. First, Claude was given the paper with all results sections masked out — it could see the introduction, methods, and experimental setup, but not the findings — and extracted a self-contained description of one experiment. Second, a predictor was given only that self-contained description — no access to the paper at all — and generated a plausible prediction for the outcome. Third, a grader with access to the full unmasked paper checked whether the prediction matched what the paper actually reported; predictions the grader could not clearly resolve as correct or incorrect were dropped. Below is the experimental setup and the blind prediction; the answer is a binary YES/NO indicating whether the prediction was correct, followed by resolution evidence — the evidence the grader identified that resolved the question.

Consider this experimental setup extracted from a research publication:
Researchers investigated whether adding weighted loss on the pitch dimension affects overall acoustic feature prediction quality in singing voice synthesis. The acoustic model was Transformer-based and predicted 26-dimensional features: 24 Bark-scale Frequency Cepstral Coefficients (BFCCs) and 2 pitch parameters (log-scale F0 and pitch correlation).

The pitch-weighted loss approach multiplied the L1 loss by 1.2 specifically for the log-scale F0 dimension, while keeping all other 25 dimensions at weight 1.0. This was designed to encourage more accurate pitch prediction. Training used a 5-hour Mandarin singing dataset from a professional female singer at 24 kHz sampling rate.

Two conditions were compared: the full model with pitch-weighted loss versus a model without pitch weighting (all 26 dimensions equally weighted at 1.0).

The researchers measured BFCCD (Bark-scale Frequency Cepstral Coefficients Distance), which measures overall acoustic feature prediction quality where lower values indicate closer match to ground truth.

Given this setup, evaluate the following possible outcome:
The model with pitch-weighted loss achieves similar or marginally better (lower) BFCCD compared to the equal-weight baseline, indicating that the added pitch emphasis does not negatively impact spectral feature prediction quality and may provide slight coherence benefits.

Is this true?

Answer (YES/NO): YES